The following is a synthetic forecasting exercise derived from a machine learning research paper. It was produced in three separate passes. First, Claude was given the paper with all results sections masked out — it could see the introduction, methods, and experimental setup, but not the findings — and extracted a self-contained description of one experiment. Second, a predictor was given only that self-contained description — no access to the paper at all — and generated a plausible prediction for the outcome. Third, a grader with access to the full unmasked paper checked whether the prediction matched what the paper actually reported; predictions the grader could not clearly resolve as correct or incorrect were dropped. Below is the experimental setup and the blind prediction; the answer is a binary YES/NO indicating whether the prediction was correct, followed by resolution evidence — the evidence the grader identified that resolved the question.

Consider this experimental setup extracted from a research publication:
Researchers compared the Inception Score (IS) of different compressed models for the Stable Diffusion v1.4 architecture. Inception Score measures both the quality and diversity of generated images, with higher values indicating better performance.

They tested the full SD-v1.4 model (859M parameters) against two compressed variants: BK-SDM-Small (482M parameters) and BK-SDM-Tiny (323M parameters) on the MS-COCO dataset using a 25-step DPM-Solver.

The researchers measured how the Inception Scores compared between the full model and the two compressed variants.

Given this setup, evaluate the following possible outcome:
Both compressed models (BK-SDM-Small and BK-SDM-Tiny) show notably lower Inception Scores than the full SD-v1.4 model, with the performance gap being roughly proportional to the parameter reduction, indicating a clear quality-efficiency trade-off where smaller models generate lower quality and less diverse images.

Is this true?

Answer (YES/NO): YES